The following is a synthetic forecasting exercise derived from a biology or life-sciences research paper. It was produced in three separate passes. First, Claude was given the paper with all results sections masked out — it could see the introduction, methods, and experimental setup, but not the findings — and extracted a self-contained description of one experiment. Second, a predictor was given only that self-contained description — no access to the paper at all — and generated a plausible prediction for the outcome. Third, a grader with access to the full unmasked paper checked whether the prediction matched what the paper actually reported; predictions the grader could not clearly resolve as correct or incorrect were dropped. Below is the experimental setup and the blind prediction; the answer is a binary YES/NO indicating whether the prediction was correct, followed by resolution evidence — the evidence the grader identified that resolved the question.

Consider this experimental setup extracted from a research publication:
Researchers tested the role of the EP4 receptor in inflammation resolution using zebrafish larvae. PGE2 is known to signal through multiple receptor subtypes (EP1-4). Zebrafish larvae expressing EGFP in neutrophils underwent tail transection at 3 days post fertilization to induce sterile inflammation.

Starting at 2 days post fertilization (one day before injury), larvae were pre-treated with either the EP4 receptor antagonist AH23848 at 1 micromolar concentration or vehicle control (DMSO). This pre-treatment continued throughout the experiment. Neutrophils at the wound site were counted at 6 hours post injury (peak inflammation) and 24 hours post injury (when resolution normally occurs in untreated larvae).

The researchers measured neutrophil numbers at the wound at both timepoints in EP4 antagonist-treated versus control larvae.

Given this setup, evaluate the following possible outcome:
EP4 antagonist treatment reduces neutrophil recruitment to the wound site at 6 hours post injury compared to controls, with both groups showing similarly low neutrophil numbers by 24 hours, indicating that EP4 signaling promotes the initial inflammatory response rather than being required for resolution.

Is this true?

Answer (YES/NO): NO